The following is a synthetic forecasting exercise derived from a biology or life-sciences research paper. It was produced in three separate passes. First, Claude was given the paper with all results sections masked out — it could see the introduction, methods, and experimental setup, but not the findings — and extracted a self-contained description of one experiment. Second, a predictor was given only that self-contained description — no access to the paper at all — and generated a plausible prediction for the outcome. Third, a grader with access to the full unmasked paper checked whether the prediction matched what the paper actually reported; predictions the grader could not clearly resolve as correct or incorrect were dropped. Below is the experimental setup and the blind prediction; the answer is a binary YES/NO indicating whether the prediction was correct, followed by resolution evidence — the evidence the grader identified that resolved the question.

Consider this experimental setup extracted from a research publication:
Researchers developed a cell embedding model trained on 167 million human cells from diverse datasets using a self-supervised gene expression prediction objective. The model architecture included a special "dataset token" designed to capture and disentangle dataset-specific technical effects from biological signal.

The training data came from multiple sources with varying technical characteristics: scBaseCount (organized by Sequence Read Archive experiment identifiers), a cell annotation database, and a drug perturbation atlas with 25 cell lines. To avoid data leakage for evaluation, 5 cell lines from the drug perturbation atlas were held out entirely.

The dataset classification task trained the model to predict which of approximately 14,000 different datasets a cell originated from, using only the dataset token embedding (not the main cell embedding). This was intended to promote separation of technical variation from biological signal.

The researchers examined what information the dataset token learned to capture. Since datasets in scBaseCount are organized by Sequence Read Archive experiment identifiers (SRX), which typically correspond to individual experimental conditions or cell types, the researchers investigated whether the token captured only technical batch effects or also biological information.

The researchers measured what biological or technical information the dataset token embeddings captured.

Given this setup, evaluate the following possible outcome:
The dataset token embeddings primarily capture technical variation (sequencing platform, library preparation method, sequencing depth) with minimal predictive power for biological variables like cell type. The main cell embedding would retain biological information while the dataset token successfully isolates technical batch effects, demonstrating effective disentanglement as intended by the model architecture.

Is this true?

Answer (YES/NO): NO